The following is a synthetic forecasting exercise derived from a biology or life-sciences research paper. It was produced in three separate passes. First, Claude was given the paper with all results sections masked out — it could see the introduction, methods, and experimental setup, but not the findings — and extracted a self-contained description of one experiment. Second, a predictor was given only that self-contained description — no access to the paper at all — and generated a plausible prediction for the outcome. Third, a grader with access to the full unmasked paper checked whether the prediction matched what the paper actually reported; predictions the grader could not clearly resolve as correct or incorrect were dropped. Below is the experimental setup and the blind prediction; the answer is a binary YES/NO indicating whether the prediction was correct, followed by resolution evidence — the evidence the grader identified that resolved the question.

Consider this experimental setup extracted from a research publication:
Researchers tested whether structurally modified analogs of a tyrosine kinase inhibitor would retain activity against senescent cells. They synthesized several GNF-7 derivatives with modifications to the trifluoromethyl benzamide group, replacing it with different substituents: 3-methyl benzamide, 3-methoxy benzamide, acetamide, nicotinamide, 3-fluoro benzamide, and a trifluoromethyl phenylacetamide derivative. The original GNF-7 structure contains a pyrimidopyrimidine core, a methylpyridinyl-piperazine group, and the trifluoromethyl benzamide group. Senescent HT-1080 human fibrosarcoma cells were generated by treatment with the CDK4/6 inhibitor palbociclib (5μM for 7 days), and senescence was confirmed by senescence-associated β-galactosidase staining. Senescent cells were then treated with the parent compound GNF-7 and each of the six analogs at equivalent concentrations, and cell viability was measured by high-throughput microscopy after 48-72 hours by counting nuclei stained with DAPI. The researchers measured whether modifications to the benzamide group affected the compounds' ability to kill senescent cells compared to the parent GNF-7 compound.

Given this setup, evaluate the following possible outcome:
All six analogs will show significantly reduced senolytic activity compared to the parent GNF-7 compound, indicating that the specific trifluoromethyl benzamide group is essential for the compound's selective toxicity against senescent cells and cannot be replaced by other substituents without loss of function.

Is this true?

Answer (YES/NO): NO